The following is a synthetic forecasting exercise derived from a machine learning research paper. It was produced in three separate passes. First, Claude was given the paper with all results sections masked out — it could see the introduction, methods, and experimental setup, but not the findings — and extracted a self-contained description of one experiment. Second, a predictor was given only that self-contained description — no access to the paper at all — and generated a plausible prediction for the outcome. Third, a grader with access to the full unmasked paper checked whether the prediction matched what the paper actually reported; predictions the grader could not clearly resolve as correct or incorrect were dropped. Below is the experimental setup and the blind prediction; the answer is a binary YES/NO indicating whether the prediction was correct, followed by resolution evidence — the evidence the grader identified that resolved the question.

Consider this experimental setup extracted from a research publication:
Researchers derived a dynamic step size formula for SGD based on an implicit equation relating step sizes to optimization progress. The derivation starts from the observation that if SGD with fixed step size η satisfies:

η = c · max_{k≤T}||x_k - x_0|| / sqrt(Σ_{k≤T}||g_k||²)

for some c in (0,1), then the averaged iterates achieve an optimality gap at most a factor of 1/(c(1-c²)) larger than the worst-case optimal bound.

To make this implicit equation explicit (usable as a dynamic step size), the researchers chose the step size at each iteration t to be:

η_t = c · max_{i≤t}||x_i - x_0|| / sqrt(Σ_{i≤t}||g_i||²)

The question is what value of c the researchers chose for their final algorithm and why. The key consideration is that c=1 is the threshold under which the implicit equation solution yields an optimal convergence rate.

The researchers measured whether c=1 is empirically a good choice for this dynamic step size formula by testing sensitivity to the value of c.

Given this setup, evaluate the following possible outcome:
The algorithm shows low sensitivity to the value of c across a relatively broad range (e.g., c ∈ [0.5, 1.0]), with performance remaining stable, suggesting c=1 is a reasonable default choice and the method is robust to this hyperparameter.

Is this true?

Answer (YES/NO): NO